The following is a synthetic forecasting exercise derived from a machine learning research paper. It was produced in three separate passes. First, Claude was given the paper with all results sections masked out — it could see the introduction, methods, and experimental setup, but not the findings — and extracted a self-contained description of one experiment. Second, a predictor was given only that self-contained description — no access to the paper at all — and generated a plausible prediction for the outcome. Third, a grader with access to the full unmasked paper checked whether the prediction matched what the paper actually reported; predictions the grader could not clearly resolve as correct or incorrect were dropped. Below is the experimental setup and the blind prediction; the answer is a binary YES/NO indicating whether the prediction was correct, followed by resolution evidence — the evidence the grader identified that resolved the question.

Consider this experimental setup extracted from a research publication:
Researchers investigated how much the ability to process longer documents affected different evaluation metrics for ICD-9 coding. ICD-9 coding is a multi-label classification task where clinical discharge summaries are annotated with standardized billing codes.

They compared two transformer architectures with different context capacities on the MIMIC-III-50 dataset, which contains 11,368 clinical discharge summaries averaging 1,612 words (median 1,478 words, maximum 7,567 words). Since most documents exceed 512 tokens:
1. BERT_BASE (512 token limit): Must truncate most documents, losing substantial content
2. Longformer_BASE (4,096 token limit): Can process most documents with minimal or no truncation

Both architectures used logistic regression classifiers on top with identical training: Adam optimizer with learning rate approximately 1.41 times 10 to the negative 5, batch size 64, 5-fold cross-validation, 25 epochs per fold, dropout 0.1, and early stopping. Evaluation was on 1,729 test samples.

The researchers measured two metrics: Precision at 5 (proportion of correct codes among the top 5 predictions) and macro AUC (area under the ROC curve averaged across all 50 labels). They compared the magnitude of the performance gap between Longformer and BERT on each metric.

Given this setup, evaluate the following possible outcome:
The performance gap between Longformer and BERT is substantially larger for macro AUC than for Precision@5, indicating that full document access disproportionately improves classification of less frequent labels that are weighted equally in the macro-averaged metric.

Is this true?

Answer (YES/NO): NO